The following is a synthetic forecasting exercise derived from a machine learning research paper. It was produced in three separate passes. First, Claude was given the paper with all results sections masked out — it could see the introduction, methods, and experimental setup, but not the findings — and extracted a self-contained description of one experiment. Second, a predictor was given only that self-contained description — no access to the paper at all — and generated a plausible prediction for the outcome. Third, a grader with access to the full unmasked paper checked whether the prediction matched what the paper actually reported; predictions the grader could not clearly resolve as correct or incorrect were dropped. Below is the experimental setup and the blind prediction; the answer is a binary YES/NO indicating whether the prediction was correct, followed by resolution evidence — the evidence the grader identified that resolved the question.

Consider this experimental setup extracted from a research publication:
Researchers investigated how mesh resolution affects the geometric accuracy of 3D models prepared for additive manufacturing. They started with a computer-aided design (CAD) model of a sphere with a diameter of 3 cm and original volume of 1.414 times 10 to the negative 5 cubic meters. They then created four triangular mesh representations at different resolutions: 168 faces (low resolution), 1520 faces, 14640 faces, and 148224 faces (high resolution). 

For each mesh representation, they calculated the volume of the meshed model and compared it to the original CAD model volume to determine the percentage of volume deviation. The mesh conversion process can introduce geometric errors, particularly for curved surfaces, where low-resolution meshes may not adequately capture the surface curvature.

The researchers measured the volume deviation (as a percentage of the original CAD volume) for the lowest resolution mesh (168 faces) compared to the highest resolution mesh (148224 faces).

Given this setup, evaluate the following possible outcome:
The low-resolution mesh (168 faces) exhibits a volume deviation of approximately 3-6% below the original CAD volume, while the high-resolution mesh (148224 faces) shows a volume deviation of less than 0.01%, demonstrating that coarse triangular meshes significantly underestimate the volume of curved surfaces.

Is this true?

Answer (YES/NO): NO